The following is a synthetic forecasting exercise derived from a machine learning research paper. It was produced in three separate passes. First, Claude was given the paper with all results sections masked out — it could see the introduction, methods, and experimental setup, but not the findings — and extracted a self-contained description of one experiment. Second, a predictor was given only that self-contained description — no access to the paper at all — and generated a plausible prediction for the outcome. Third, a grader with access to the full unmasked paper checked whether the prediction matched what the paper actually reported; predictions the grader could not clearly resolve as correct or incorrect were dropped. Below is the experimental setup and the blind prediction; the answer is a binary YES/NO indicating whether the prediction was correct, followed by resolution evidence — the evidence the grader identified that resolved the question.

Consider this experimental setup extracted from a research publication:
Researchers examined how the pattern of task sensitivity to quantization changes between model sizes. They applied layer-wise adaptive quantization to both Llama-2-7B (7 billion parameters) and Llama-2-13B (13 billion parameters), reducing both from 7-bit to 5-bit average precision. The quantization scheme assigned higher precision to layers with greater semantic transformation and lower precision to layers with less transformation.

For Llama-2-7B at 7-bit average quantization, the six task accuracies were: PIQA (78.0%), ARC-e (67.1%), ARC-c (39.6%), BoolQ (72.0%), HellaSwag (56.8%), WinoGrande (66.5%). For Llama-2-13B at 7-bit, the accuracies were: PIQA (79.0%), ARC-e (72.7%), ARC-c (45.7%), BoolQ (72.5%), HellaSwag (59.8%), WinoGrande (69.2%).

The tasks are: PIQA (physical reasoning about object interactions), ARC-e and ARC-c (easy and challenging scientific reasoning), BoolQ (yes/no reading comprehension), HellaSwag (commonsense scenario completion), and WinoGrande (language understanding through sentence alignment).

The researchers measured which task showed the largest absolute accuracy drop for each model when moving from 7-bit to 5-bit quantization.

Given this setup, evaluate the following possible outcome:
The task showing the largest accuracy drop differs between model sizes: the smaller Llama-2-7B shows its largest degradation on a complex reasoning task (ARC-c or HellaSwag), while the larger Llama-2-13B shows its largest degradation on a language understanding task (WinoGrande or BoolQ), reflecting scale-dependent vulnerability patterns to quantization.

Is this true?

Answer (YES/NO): NO